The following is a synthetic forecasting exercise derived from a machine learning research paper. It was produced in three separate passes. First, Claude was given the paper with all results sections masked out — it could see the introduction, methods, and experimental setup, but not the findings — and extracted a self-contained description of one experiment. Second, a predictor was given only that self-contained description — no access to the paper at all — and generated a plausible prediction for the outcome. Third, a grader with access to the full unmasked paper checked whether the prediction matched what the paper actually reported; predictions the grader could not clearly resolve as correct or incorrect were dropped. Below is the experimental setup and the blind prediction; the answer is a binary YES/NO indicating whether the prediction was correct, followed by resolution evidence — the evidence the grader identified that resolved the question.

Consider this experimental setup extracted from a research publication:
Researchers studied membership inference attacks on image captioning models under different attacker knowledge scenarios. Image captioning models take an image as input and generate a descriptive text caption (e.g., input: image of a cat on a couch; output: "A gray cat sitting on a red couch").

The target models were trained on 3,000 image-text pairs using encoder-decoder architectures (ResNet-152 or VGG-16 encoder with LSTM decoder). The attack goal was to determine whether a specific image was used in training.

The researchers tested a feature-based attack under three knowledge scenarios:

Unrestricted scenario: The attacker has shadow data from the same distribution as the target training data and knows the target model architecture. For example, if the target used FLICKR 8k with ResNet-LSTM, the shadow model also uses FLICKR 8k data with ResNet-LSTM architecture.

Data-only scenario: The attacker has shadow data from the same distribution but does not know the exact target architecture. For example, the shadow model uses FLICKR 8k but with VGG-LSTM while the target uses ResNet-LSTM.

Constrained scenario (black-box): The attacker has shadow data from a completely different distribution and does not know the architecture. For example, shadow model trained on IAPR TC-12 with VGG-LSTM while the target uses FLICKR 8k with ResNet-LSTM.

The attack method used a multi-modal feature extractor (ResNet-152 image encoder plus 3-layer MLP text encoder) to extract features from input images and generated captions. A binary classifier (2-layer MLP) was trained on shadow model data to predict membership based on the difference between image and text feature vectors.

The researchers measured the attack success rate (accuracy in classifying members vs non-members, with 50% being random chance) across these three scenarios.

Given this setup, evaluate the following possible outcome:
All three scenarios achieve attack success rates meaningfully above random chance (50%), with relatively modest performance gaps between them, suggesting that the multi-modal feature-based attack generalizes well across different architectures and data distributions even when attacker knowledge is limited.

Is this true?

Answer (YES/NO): NO